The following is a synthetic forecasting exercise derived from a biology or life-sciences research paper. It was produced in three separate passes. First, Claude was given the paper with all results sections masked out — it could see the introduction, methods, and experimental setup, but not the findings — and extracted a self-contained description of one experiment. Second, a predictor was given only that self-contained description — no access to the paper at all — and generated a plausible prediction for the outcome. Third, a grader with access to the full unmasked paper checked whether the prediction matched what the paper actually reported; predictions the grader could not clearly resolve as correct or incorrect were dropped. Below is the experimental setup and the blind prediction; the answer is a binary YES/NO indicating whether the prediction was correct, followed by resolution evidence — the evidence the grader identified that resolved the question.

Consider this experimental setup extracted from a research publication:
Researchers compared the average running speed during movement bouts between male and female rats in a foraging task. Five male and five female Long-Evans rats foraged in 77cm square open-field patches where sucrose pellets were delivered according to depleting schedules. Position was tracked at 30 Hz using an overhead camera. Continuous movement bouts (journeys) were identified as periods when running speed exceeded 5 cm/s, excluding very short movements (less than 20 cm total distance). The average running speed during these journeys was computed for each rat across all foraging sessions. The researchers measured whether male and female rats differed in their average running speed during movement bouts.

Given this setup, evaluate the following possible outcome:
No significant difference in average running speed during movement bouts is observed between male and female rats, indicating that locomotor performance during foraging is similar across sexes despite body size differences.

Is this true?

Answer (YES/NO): YES